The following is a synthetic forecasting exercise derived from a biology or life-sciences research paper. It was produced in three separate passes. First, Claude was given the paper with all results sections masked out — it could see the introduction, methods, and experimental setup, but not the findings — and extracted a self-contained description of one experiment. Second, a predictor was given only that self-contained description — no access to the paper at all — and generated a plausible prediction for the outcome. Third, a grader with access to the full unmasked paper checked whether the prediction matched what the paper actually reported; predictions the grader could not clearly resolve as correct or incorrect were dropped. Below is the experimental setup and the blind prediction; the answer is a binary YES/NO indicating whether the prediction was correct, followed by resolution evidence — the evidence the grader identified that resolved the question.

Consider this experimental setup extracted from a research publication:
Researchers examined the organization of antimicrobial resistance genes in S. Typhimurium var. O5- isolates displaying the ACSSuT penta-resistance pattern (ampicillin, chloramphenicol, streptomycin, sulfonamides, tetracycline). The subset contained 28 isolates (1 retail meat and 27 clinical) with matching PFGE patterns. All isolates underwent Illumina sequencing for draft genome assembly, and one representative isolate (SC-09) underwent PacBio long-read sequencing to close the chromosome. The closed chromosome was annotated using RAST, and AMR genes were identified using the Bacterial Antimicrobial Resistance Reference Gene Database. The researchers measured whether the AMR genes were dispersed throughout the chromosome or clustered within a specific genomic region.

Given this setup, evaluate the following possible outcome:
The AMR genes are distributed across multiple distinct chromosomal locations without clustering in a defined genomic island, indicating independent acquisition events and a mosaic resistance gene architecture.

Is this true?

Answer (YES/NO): NO